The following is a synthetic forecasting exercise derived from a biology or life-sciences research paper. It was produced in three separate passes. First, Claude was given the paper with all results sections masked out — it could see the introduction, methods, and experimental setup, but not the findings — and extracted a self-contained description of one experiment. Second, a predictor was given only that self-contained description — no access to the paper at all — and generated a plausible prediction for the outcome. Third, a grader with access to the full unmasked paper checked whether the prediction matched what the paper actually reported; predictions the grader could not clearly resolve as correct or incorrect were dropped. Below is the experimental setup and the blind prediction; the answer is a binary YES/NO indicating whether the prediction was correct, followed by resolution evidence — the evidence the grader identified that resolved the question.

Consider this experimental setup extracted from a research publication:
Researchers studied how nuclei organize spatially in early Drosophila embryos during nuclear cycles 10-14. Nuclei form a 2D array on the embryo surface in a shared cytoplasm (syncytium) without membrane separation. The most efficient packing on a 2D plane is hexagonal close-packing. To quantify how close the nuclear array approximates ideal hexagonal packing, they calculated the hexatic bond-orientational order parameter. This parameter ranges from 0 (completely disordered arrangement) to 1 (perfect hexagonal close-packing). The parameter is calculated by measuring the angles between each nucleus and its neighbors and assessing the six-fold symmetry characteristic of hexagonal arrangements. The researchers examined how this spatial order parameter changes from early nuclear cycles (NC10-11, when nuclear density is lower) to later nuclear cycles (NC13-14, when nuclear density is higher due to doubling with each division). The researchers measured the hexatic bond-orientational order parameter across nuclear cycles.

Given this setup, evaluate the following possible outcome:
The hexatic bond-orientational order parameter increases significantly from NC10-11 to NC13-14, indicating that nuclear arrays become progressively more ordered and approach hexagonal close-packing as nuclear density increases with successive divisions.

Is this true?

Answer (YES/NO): NO